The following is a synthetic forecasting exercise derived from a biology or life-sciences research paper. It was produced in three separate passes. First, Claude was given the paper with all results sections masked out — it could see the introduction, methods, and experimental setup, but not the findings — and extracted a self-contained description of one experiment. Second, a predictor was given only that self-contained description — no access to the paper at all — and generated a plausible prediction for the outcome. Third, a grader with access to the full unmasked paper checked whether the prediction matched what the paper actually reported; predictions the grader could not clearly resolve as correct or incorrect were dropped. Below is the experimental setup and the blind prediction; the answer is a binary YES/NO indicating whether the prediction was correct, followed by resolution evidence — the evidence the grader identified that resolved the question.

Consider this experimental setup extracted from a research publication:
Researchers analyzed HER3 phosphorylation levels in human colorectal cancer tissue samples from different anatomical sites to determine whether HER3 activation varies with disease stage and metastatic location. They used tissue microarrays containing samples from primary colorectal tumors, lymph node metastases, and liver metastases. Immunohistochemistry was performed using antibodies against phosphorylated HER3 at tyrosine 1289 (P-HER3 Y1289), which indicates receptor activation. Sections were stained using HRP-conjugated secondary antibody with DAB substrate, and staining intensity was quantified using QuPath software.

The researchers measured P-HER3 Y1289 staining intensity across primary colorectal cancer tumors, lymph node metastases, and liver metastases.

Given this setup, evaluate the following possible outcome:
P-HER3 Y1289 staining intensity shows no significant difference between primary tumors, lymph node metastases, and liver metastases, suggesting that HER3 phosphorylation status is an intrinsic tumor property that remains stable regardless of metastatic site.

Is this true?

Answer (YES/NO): NO